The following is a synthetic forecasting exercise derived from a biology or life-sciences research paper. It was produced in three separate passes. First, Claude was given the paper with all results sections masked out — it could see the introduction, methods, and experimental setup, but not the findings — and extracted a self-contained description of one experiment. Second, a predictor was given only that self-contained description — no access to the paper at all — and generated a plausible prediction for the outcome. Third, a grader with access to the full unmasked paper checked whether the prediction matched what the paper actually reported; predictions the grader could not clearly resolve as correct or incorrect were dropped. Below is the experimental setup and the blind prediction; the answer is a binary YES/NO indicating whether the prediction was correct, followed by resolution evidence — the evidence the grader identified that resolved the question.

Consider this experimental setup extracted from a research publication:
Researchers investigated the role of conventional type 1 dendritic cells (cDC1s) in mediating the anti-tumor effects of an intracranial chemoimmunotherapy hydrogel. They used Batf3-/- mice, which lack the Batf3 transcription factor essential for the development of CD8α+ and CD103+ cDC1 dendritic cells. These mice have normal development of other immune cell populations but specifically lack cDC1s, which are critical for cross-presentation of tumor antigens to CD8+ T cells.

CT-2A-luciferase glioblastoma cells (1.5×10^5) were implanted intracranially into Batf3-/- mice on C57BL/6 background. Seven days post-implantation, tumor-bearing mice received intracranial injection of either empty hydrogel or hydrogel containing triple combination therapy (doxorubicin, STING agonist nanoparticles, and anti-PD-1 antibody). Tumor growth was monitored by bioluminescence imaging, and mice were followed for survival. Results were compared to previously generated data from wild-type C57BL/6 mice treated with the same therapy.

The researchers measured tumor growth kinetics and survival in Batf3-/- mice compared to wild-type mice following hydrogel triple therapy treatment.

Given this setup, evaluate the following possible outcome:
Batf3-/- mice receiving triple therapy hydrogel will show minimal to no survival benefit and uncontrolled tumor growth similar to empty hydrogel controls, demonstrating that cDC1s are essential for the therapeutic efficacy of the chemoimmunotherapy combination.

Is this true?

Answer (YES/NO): NO